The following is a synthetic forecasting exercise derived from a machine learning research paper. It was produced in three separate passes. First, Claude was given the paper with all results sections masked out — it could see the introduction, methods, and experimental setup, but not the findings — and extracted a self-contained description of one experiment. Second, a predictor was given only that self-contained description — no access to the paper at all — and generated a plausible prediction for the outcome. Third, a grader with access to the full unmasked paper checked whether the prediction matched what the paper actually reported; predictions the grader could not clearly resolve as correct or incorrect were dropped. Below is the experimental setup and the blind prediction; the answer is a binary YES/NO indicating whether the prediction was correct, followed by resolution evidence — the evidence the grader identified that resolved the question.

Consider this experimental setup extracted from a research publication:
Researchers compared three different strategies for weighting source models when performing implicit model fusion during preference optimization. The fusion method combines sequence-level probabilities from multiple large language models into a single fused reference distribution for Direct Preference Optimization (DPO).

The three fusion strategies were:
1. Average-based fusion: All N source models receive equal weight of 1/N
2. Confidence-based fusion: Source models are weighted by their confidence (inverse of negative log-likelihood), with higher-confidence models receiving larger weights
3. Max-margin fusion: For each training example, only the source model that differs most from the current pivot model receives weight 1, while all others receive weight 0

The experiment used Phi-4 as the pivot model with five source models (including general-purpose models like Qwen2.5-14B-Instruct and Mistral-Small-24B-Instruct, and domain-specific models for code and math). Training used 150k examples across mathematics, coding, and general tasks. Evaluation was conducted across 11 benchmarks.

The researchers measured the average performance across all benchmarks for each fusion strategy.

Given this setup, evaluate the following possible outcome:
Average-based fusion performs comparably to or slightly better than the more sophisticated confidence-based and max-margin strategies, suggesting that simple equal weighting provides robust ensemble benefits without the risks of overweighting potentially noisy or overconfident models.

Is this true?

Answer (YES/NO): NO